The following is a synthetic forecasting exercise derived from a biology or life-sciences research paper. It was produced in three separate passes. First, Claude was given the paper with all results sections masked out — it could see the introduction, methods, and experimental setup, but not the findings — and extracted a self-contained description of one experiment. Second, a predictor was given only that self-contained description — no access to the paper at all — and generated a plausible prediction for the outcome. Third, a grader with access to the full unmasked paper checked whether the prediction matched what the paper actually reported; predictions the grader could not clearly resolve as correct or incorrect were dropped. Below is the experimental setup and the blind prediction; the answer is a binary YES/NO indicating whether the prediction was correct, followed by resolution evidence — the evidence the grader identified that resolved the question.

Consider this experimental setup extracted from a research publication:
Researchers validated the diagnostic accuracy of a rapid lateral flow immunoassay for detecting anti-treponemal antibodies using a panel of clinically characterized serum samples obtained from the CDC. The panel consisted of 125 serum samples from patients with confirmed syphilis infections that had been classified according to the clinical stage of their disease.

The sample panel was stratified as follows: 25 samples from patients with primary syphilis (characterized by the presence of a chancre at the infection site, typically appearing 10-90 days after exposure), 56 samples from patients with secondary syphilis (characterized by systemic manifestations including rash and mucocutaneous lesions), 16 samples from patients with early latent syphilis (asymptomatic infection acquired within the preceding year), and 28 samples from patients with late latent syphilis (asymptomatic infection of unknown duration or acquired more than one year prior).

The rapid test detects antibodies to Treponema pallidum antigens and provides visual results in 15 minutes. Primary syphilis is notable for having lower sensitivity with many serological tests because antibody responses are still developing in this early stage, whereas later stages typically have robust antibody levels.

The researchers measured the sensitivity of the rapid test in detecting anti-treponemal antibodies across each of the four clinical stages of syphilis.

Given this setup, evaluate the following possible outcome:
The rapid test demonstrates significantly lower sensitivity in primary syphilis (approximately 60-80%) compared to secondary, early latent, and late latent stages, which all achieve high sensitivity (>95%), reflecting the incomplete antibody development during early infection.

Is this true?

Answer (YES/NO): NO